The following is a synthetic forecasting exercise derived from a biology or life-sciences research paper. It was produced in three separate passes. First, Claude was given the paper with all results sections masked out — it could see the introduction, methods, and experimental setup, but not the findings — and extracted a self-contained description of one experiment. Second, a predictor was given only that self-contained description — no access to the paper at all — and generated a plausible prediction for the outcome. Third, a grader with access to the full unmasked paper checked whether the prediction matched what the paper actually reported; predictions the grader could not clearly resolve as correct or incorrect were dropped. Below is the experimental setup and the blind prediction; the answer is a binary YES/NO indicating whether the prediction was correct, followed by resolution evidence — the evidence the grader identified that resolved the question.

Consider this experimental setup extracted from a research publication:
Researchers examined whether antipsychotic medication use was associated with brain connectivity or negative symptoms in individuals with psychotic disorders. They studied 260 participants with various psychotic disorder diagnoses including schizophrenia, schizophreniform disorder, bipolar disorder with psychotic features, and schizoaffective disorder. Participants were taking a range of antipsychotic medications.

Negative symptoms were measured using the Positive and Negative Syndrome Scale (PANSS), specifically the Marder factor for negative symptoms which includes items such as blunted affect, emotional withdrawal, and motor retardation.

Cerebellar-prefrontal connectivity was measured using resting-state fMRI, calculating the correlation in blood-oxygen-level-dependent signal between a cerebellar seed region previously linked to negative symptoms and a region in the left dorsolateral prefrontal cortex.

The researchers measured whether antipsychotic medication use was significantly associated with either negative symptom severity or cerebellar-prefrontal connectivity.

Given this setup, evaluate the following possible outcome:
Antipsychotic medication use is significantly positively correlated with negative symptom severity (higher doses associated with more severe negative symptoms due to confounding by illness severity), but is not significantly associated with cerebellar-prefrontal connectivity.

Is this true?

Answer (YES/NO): NO